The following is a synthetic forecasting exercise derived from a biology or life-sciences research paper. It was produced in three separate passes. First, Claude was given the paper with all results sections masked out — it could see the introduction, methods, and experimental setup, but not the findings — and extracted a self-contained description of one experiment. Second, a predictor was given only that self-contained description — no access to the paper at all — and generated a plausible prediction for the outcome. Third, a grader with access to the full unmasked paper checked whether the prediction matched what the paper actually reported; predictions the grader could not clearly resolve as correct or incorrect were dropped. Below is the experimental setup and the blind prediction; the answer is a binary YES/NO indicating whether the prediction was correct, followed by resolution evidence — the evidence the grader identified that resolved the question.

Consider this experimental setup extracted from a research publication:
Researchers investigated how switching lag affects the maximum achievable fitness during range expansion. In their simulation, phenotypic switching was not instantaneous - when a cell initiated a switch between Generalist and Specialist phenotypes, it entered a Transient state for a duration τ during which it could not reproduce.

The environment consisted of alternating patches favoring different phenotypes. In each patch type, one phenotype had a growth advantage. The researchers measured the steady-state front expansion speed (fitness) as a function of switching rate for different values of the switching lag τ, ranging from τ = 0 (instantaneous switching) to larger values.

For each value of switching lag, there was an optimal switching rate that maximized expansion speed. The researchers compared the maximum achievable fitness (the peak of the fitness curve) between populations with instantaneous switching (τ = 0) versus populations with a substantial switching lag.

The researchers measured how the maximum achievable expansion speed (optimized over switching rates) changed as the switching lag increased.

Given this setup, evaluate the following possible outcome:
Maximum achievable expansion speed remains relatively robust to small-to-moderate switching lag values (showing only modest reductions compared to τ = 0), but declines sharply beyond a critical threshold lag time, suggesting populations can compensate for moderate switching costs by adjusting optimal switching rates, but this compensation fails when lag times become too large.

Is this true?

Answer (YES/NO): NO